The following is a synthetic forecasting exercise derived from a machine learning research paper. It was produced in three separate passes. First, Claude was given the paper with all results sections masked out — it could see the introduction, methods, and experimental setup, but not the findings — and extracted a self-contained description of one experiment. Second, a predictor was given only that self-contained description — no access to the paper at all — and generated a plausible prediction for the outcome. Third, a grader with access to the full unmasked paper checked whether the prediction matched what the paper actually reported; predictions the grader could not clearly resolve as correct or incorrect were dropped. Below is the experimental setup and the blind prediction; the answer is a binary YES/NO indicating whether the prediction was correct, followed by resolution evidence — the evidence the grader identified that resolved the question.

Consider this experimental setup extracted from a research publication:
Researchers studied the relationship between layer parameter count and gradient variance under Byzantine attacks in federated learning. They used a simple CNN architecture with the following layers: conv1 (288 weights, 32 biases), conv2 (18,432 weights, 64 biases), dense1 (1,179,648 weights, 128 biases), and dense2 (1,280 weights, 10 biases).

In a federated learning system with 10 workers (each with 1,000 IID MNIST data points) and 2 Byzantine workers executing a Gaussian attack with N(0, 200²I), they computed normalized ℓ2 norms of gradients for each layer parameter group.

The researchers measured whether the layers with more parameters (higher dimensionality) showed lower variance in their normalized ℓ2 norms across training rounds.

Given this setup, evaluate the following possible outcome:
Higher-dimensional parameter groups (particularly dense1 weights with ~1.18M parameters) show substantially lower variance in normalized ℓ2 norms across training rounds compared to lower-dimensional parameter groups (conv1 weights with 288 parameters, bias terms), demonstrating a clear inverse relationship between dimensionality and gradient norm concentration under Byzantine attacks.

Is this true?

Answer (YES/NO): NO